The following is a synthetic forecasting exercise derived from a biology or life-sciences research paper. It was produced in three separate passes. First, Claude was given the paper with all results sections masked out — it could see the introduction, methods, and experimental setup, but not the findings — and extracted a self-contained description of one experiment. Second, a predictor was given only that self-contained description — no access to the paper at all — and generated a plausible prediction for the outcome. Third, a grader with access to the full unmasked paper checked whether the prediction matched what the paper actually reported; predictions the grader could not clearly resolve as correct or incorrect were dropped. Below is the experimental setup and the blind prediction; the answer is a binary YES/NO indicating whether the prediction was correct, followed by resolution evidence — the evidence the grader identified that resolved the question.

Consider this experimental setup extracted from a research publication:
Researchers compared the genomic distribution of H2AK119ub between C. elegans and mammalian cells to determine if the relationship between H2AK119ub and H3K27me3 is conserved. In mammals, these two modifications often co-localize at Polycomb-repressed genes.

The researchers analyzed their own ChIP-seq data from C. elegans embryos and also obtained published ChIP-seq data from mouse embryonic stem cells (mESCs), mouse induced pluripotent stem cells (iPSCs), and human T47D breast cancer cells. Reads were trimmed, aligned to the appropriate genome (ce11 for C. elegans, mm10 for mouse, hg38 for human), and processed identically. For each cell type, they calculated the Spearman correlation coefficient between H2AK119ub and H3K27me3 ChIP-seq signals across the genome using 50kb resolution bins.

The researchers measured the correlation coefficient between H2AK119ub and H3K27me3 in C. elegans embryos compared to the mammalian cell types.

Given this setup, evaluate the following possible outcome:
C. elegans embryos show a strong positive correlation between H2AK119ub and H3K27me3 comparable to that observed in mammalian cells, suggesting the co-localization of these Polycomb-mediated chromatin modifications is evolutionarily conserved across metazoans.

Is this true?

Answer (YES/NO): NO